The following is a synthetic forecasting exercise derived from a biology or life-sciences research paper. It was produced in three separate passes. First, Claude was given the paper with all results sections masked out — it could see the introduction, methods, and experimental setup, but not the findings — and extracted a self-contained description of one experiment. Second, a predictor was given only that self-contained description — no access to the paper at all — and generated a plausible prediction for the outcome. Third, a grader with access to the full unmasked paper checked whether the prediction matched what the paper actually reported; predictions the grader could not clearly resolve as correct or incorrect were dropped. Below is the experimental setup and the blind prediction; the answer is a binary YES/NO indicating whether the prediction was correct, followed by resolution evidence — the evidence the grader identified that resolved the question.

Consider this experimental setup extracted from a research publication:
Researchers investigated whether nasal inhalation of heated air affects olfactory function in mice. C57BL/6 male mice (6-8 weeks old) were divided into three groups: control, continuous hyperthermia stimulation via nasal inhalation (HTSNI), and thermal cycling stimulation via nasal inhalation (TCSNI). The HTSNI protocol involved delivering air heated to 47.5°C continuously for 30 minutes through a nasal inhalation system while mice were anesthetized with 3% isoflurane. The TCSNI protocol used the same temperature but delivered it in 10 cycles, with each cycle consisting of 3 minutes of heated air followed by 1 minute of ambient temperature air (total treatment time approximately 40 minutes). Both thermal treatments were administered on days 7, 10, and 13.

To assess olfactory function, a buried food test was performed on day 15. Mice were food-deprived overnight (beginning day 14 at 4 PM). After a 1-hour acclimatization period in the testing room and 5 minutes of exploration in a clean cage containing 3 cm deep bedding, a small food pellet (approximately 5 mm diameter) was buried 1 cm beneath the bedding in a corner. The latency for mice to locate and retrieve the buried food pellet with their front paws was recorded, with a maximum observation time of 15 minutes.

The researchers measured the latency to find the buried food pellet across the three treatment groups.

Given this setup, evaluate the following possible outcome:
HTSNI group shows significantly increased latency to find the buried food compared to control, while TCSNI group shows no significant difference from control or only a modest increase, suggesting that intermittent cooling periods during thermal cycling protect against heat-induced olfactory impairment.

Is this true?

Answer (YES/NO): YES